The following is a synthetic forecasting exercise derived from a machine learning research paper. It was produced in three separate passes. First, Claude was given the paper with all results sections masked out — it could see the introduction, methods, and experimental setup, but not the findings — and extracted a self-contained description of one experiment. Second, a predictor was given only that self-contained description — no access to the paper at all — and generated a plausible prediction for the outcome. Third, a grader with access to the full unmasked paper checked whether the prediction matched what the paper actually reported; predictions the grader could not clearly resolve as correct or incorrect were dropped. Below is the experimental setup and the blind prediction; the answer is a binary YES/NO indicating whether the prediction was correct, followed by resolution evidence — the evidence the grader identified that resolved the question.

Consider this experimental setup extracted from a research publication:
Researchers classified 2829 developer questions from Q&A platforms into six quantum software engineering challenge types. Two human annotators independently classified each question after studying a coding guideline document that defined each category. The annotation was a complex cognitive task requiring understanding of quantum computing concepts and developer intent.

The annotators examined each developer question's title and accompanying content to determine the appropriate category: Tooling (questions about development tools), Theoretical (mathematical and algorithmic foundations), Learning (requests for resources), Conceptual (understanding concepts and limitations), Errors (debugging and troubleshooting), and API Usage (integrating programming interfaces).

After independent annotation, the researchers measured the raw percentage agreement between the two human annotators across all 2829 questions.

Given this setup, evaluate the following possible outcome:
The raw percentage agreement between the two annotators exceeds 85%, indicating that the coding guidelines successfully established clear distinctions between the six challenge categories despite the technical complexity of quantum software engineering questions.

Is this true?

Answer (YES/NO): YES